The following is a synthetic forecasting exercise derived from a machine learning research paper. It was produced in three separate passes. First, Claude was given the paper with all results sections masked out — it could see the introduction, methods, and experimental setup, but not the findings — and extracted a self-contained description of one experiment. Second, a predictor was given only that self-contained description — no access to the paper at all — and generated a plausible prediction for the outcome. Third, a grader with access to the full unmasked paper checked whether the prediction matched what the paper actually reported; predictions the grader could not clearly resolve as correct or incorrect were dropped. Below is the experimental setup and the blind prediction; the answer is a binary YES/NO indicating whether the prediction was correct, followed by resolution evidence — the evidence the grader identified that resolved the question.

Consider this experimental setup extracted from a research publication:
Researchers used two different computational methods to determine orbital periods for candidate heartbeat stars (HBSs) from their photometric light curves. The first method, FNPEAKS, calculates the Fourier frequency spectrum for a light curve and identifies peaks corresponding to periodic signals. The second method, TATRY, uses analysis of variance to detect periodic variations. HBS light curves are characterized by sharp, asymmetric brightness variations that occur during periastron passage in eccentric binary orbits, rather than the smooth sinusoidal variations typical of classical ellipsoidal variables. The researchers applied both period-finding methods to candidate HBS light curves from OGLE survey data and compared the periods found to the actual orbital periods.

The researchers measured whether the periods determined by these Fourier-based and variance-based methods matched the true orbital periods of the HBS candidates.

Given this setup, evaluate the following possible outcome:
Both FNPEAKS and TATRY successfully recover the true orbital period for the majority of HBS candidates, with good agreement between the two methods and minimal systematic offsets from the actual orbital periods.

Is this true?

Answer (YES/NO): NO